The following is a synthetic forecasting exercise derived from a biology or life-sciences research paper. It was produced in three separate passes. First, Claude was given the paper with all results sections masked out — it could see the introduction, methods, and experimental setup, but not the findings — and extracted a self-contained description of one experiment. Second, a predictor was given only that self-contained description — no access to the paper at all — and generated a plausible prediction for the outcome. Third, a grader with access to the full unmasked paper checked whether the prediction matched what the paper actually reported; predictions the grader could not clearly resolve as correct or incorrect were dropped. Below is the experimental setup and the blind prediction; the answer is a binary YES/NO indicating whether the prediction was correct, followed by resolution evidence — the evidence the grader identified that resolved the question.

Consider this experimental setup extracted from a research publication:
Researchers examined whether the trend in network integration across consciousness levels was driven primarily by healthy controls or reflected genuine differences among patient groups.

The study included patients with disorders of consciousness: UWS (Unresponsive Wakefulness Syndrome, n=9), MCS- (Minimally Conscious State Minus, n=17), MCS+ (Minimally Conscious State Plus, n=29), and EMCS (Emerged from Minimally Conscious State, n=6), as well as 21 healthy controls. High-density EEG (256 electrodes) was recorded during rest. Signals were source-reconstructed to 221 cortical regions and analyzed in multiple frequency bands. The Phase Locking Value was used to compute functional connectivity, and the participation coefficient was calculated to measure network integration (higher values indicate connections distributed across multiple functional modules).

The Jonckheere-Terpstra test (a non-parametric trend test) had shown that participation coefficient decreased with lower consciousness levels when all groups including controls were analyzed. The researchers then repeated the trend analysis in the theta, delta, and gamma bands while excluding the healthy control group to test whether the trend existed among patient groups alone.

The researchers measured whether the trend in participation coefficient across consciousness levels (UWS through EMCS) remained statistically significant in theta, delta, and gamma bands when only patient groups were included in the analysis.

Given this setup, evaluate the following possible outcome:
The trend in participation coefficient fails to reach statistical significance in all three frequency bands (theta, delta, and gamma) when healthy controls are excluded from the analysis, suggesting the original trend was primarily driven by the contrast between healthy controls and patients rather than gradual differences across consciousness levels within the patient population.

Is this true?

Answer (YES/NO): NO